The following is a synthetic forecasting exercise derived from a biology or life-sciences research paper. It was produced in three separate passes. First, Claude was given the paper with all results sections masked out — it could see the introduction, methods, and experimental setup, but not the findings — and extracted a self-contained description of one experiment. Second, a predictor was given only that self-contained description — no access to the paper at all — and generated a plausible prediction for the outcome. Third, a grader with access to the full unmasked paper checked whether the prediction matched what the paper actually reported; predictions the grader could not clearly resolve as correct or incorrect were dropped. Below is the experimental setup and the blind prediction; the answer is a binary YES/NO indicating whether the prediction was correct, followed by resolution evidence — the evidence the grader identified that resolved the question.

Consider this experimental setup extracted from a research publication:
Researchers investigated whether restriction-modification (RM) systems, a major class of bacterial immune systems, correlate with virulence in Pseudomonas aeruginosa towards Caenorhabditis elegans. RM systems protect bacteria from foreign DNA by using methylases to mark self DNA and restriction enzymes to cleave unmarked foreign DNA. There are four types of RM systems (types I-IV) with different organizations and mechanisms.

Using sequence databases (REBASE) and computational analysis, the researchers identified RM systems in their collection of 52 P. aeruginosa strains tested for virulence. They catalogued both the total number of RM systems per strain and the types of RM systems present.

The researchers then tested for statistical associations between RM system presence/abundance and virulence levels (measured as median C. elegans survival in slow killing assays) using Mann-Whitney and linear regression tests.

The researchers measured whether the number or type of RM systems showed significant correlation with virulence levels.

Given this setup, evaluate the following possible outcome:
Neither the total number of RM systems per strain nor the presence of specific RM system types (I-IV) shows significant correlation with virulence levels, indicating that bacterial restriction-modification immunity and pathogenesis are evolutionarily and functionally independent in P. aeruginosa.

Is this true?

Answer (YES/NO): YES